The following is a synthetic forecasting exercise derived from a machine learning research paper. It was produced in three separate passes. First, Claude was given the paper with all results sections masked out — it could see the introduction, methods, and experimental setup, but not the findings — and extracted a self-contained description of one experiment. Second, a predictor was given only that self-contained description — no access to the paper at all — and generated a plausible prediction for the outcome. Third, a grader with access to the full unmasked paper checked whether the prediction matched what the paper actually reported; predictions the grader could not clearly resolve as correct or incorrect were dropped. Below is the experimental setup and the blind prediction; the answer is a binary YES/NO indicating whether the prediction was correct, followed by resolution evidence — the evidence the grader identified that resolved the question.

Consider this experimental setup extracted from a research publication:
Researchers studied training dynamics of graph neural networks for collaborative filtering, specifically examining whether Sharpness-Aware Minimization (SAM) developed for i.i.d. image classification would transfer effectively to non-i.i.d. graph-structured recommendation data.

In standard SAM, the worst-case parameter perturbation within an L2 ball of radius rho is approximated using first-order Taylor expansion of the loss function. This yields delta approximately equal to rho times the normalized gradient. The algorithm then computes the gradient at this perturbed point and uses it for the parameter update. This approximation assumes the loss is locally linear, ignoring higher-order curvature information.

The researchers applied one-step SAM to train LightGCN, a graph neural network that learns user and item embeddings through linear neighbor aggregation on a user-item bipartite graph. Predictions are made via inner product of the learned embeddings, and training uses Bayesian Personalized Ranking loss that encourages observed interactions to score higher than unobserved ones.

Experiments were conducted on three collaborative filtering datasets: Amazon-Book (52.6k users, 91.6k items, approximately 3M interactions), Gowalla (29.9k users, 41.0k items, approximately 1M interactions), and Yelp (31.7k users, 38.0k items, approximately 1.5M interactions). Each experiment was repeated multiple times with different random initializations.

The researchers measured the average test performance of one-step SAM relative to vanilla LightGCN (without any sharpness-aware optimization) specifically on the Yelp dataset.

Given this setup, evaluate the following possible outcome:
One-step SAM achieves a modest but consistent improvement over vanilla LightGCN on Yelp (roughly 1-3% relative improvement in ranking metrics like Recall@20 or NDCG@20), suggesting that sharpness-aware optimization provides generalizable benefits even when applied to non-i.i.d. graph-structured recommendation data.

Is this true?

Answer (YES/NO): NO